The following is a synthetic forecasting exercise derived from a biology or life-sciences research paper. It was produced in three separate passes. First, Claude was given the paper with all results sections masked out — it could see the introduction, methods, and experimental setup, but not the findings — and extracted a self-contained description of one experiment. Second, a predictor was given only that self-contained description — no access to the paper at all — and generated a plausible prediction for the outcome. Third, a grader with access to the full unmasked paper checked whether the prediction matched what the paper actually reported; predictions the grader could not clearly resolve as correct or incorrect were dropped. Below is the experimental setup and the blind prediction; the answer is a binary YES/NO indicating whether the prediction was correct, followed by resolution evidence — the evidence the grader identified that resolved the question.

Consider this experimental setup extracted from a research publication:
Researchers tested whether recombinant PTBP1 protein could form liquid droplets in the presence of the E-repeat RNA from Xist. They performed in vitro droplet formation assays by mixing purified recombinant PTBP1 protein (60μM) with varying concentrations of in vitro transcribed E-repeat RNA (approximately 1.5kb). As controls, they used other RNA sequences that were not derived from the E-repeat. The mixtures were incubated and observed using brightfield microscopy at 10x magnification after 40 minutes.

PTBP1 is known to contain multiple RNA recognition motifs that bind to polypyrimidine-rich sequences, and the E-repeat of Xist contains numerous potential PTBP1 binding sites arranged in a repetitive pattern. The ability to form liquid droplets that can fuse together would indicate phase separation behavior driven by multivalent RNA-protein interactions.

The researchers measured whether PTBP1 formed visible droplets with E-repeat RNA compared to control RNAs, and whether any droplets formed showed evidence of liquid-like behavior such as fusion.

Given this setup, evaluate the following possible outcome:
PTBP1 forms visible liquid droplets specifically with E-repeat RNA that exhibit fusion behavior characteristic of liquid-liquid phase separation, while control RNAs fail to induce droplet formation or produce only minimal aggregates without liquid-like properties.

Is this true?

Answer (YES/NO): YES